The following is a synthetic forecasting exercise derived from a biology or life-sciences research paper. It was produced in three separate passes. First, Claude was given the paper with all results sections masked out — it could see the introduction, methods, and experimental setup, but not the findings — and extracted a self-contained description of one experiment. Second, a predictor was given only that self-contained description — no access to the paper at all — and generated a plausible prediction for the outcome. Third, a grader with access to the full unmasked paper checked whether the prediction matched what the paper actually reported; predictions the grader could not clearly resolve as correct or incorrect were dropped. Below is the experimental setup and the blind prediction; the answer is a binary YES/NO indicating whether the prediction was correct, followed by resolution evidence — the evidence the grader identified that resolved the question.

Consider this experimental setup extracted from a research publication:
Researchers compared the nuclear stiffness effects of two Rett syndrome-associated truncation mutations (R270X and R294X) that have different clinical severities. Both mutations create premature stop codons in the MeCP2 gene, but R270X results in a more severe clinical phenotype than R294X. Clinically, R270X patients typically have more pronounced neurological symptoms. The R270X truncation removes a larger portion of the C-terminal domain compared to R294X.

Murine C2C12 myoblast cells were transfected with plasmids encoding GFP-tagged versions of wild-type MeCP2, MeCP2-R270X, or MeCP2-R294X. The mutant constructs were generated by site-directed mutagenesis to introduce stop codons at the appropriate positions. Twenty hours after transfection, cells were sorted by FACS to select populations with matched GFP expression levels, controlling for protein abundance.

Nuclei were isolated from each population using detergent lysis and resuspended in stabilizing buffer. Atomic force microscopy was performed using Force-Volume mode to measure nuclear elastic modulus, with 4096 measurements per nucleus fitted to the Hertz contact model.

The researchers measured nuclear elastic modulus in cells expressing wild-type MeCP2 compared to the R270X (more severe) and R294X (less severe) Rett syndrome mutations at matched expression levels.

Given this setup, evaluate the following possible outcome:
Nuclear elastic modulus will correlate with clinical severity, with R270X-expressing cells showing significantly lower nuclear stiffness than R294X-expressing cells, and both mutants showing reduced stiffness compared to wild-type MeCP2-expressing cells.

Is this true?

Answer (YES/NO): NO